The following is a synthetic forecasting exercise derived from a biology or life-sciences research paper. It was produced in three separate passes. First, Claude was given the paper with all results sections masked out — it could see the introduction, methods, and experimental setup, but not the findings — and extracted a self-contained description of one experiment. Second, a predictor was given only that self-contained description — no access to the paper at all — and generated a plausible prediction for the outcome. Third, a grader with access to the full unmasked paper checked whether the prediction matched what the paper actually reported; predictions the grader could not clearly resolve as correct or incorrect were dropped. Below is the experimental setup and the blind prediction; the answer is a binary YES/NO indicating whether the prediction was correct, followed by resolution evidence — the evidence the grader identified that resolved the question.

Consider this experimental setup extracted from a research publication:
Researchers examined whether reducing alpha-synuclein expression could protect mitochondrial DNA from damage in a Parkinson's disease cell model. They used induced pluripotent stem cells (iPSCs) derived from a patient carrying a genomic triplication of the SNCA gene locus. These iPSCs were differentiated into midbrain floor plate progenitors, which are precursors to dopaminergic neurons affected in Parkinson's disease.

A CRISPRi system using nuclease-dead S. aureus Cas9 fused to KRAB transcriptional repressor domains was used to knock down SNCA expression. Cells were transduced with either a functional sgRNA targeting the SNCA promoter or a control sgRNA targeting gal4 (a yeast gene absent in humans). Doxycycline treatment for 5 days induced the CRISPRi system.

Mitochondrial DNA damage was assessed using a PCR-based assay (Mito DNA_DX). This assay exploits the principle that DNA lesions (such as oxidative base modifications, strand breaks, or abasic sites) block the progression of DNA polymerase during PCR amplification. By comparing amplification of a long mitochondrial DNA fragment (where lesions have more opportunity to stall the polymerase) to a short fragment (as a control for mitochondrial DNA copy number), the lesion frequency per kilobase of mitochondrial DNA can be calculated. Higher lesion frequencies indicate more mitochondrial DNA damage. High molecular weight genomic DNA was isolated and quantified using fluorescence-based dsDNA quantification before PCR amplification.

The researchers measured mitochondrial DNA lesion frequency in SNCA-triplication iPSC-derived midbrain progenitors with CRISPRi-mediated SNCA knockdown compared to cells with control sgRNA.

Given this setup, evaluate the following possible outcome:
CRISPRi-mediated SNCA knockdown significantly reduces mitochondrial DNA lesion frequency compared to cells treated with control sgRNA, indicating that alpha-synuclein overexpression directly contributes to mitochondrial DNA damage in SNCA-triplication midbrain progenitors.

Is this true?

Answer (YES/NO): NO